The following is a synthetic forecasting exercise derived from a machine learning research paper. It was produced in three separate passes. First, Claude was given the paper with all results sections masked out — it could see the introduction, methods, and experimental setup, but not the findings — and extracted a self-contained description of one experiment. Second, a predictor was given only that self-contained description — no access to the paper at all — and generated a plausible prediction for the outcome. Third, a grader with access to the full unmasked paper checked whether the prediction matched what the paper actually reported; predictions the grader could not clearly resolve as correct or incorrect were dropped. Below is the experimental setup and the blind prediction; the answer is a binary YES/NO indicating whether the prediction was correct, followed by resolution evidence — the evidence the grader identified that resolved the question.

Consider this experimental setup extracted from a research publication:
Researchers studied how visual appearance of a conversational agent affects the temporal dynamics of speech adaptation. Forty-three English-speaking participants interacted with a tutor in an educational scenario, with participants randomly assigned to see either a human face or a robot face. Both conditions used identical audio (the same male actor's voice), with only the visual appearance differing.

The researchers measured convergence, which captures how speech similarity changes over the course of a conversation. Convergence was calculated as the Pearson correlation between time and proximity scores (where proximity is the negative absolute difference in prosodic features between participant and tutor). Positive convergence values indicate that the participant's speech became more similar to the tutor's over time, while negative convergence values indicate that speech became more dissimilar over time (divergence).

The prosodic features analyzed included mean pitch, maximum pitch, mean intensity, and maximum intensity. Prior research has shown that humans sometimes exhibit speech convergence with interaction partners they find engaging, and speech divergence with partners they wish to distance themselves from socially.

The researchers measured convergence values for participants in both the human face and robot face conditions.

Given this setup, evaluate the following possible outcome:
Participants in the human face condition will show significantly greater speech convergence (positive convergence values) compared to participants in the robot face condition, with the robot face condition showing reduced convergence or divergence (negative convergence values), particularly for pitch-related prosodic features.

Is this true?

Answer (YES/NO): NO